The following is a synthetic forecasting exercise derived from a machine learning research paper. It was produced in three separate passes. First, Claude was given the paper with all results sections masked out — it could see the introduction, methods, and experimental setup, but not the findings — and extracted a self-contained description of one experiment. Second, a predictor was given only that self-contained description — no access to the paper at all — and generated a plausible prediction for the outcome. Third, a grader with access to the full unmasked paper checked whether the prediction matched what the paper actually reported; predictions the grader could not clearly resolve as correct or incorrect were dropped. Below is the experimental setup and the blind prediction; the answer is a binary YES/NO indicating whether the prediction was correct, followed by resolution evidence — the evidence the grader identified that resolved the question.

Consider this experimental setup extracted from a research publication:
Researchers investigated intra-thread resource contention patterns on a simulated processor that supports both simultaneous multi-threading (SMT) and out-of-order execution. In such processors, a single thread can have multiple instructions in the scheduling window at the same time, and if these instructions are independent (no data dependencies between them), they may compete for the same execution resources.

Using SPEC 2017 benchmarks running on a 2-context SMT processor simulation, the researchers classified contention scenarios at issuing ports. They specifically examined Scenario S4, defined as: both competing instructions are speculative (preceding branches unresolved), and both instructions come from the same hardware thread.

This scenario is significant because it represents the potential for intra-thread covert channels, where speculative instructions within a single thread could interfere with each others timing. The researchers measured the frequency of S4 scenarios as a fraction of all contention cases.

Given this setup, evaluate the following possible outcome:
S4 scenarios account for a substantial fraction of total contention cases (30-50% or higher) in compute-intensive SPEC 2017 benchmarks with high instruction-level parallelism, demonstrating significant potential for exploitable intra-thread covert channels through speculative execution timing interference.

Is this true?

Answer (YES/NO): NO